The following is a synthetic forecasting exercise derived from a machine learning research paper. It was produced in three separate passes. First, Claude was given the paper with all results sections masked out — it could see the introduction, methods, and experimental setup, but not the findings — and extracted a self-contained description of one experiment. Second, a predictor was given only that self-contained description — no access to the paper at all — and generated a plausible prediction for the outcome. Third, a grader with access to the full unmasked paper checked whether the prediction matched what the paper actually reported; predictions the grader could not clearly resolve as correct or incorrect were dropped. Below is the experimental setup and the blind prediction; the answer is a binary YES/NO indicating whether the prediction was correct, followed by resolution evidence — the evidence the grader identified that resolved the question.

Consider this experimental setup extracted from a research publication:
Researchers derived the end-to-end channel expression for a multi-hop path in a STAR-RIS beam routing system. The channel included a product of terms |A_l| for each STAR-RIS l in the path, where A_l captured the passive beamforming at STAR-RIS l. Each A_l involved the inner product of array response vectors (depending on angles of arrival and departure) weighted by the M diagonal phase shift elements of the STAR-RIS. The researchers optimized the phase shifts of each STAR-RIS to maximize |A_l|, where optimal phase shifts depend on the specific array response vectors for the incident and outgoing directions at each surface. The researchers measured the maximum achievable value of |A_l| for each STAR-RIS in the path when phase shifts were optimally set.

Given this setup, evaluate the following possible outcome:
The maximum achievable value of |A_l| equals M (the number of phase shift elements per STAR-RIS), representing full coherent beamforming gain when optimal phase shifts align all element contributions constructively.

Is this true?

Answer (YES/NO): YES